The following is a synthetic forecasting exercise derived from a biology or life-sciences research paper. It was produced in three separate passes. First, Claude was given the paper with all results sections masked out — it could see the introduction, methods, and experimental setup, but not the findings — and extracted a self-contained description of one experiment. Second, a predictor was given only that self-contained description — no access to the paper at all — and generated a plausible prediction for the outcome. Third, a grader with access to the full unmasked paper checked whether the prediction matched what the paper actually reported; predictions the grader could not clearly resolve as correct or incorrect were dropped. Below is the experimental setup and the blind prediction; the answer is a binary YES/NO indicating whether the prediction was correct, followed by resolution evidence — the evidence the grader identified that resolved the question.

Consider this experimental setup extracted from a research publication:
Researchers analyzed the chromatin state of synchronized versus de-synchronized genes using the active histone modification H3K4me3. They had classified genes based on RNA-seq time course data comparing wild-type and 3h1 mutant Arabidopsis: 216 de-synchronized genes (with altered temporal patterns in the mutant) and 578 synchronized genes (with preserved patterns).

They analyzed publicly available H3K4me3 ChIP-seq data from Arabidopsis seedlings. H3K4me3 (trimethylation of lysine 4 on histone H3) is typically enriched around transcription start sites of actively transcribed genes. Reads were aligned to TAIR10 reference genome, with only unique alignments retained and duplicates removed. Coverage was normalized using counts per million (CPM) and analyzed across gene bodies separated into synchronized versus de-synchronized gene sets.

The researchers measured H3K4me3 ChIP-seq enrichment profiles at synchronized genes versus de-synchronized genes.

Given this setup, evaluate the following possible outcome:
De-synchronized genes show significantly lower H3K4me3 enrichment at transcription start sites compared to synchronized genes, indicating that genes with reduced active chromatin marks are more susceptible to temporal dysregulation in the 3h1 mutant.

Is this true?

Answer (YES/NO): YES